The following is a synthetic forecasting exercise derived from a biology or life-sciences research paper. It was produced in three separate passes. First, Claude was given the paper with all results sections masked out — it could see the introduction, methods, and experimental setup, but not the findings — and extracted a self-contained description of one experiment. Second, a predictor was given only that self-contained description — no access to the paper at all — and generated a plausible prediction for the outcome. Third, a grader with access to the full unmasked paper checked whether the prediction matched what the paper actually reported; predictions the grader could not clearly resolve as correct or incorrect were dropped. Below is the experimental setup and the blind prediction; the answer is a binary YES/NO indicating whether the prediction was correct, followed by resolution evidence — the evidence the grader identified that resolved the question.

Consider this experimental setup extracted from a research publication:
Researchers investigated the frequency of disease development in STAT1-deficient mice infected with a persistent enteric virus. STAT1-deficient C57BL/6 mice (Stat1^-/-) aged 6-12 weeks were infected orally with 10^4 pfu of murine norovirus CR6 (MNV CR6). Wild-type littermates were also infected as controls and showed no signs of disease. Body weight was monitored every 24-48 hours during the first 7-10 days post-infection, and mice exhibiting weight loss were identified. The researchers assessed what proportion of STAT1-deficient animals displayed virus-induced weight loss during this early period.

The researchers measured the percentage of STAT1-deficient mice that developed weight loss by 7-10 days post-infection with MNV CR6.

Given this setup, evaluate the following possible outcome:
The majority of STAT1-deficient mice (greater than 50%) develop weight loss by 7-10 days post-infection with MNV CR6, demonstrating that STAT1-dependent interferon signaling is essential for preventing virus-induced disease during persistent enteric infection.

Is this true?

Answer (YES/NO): NO